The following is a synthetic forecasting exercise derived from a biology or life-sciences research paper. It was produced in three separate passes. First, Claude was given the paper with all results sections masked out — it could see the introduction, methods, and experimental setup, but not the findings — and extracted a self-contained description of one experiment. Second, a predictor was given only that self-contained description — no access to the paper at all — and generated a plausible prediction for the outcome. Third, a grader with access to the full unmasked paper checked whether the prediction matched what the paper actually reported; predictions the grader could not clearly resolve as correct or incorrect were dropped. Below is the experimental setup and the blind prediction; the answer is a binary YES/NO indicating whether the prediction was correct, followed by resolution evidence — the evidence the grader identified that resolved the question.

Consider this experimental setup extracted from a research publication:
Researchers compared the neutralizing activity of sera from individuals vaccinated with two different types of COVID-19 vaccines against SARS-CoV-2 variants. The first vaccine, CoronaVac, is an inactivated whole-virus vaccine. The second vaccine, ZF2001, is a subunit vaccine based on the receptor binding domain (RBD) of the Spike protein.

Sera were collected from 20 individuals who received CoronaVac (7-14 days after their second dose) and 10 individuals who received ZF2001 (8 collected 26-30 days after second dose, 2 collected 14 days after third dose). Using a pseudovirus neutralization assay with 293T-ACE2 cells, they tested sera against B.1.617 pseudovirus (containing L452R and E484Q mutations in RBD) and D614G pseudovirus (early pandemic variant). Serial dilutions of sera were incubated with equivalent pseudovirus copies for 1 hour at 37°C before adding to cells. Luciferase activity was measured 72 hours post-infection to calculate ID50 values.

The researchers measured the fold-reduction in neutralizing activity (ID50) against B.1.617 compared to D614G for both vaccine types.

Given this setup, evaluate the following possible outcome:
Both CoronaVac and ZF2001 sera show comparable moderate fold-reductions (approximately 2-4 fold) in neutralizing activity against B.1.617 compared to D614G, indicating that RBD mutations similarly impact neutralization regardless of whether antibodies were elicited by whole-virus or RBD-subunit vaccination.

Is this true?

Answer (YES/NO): NO